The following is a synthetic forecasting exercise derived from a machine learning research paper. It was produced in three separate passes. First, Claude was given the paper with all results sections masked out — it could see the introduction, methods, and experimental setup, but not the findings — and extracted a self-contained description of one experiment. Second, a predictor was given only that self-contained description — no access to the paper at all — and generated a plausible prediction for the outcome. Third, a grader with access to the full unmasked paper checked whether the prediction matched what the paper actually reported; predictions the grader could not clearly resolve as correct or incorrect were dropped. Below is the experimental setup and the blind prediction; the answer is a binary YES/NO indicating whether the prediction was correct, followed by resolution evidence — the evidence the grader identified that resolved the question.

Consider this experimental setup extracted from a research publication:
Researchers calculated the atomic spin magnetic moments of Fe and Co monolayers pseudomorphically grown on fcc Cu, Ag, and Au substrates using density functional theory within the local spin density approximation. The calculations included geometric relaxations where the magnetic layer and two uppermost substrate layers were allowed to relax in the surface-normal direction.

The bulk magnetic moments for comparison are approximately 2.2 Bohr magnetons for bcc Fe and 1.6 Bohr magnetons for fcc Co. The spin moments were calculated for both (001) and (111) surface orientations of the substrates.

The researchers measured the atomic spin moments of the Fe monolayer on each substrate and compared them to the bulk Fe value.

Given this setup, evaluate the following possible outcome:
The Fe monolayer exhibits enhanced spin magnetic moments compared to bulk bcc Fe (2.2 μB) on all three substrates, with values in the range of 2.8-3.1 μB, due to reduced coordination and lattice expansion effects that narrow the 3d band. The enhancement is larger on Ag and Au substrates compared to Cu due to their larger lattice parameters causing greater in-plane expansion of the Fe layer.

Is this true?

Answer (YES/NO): NO